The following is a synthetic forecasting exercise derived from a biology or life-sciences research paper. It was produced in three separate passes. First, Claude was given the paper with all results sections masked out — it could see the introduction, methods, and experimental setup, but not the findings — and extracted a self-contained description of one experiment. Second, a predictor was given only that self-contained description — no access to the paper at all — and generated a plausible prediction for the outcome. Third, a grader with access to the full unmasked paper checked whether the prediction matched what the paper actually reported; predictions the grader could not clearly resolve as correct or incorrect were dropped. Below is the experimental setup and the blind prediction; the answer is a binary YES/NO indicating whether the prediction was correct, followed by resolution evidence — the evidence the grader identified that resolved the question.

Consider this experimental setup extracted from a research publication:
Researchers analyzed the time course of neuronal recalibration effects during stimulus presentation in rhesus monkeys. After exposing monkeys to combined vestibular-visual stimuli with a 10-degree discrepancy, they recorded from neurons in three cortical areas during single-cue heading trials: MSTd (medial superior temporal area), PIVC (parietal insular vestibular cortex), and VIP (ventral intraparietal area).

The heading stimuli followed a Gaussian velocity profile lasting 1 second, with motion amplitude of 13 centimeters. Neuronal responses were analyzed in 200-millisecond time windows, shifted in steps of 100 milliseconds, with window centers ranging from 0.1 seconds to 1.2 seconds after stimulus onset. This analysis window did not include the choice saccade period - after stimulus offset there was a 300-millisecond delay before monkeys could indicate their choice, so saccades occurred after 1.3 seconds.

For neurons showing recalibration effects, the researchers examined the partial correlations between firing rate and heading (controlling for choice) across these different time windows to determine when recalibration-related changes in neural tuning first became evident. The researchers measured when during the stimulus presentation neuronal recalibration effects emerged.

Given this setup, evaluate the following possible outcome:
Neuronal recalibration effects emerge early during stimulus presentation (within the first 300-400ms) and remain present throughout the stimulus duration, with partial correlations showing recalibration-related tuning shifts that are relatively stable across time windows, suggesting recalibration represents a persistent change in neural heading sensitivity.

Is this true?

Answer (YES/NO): NO